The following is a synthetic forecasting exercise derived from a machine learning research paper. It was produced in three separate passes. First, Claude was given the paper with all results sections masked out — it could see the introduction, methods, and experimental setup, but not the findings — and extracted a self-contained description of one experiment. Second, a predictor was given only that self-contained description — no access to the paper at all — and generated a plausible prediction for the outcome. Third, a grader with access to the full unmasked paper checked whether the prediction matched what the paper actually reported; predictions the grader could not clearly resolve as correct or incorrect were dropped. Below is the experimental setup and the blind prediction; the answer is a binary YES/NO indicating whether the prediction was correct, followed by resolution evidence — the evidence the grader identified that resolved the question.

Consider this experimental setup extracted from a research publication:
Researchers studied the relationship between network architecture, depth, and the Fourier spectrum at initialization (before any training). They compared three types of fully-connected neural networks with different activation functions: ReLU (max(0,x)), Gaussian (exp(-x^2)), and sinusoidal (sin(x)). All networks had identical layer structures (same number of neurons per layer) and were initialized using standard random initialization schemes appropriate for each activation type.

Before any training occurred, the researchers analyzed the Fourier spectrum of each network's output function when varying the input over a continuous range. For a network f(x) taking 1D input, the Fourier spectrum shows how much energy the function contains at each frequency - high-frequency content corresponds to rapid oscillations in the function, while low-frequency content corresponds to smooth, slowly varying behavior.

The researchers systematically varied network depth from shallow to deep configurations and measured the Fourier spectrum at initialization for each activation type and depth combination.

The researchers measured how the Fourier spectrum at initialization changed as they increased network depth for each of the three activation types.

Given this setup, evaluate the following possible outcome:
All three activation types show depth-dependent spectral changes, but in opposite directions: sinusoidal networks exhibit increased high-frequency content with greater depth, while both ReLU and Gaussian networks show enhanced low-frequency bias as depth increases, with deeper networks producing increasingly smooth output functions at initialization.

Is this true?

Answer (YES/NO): NO